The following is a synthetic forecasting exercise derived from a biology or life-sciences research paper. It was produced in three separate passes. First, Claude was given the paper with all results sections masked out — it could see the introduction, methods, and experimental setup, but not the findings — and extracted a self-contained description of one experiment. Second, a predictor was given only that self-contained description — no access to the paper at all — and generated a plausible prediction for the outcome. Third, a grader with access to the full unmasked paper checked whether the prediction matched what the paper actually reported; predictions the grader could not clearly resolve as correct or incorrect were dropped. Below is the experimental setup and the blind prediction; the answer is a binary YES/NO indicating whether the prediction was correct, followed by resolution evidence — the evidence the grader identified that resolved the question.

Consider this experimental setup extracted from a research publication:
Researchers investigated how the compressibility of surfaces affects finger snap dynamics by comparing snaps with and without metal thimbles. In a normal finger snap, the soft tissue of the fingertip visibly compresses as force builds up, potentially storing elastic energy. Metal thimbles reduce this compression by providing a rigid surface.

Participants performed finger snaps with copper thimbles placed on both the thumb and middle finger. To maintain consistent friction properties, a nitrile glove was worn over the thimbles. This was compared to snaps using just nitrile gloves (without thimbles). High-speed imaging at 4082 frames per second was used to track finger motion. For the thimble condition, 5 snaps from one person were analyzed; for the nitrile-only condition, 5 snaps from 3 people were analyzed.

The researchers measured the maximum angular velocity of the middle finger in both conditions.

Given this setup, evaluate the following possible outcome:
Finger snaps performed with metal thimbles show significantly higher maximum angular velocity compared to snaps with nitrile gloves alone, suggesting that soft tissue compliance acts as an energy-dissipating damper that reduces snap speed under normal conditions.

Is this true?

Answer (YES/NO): NO